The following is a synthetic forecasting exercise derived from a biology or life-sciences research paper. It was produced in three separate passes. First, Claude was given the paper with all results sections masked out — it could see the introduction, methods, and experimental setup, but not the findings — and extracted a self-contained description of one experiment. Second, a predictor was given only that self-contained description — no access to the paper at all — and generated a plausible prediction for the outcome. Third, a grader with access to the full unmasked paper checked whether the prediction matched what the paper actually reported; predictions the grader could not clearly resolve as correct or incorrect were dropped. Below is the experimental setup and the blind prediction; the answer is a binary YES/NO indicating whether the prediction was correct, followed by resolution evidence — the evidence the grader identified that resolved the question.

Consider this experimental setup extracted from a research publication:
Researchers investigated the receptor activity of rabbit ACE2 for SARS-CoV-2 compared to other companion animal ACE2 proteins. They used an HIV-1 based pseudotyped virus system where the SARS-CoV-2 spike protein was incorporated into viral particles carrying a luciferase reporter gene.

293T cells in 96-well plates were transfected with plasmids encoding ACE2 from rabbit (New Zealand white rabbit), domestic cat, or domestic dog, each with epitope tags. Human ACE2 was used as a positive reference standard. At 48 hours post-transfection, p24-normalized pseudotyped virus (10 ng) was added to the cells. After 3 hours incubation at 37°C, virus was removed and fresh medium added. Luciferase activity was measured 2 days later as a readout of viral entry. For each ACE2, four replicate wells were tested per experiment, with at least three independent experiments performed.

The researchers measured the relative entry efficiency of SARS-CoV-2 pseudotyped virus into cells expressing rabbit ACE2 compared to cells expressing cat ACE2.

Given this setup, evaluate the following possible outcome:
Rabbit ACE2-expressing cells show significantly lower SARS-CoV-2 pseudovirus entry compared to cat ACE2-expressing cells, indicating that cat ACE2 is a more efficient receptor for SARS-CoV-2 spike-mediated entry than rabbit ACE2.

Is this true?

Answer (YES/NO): NO